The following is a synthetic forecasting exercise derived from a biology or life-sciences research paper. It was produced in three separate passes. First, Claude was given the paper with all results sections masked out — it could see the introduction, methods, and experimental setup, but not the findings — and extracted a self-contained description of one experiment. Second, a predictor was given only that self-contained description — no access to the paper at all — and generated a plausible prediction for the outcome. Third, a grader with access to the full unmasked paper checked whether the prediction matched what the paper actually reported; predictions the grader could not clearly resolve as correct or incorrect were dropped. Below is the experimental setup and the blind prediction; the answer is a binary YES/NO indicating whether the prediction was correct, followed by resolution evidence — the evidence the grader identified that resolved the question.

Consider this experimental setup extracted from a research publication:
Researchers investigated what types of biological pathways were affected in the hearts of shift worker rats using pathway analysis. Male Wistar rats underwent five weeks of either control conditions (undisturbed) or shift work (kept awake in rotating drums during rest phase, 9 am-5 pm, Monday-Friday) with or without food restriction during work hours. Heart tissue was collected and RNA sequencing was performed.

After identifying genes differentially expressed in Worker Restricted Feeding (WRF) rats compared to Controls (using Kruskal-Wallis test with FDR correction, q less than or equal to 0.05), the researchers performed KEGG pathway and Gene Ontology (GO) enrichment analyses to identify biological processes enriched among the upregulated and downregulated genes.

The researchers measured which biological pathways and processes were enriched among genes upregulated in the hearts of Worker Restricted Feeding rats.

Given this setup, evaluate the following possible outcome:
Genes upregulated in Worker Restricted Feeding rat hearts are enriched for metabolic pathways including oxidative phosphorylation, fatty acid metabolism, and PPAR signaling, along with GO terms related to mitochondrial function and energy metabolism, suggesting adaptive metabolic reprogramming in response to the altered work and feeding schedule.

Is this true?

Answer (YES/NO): NO